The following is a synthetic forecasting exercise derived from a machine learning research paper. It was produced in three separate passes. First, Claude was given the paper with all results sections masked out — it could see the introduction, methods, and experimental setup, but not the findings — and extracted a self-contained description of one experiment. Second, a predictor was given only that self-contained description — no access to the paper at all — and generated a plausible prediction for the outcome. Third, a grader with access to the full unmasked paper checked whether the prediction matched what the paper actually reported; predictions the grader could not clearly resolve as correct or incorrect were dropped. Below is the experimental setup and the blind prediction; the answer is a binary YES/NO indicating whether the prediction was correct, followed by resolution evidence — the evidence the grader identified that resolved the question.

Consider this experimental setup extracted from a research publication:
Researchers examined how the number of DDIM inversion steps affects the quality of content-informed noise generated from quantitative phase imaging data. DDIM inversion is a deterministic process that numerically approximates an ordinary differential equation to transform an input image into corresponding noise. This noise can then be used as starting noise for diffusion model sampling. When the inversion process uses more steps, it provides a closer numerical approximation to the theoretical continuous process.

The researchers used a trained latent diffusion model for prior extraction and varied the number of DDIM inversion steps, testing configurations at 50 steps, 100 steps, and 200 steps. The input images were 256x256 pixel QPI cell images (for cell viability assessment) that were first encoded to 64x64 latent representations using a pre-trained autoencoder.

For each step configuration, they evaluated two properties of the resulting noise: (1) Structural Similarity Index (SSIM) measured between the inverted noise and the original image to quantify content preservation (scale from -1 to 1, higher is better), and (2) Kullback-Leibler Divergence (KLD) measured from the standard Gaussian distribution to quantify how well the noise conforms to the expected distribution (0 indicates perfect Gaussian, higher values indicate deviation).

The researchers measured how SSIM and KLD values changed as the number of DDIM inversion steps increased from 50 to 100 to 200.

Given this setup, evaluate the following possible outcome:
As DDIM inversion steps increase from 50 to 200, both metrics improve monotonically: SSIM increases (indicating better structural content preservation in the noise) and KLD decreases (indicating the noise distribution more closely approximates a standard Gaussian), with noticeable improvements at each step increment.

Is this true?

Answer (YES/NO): NO